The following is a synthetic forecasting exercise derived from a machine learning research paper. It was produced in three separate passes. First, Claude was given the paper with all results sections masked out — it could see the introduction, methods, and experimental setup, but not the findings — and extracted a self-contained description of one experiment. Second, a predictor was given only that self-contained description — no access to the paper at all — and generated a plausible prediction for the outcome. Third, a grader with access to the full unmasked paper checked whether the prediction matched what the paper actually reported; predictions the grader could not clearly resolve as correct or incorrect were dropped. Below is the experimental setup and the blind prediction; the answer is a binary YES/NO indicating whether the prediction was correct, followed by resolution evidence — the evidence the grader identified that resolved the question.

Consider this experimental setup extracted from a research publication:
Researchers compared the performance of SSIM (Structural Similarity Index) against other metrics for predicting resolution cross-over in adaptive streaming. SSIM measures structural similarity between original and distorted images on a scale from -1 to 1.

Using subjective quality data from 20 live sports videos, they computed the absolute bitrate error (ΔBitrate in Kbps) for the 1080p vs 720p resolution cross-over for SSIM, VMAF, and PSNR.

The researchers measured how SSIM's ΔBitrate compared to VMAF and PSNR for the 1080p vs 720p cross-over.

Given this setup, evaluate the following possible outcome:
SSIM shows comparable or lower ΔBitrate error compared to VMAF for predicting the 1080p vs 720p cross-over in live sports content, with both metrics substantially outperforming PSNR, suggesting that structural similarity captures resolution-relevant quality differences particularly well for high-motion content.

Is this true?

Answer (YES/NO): NO